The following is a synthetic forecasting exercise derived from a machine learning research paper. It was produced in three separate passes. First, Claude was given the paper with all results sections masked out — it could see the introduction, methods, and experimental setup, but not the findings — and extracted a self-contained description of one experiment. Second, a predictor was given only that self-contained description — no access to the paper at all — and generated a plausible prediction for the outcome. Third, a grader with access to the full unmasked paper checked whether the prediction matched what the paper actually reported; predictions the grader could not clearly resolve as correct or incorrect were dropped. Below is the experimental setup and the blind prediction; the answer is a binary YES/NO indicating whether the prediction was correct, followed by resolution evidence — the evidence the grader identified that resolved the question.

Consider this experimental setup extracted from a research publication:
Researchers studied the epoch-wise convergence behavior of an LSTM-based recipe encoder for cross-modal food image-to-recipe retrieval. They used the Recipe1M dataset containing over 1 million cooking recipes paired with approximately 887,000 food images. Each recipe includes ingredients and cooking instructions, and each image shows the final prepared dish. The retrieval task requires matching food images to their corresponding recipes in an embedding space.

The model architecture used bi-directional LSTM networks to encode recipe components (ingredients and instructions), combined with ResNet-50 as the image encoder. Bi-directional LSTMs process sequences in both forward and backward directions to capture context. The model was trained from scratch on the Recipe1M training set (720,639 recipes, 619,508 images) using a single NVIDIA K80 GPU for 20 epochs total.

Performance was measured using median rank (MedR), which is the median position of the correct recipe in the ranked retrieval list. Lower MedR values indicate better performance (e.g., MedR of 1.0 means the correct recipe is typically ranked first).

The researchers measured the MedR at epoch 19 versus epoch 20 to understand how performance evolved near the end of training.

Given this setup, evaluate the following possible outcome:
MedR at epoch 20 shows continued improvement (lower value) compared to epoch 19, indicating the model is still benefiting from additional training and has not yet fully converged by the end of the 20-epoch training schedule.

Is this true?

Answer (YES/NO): YES